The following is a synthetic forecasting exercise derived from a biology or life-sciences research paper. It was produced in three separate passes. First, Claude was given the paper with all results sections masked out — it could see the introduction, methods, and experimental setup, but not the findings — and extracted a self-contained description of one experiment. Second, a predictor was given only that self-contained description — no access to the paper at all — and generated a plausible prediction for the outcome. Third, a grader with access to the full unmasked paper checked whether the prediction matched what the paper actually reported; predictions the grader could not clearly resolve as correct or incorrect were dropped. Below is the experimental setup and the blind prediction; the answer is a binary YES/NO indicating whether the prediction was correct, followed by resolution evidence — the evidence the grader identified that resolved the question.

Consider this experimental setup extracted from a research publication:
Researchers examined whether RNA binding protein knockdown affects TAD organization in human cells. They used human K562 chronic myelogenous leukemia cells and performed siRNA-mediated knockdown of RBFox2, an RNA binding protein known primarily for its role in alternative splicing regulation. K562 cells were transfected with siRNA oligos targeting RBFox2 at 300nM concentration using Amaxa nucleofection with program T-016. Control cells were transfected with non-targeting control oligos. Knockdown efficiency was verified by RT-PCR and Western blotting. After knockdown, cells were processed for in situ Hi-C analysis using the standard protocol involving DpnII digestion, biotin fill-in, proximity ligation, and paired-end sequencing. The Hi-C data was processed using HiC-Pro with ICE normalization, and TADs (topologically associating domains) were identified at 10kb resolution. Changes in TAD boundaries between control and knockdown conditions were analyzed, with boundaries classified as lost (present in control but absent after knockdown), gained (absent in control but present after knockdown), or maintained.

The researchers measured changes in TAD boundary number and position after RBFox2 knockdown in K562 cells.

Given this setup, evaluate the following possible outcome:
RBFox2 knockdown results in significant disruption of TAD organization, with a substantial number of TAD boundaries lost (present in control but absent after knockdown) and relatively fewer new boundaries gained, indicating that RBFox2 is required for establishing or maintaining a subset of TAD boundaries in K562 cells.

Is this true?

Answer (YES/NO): YES